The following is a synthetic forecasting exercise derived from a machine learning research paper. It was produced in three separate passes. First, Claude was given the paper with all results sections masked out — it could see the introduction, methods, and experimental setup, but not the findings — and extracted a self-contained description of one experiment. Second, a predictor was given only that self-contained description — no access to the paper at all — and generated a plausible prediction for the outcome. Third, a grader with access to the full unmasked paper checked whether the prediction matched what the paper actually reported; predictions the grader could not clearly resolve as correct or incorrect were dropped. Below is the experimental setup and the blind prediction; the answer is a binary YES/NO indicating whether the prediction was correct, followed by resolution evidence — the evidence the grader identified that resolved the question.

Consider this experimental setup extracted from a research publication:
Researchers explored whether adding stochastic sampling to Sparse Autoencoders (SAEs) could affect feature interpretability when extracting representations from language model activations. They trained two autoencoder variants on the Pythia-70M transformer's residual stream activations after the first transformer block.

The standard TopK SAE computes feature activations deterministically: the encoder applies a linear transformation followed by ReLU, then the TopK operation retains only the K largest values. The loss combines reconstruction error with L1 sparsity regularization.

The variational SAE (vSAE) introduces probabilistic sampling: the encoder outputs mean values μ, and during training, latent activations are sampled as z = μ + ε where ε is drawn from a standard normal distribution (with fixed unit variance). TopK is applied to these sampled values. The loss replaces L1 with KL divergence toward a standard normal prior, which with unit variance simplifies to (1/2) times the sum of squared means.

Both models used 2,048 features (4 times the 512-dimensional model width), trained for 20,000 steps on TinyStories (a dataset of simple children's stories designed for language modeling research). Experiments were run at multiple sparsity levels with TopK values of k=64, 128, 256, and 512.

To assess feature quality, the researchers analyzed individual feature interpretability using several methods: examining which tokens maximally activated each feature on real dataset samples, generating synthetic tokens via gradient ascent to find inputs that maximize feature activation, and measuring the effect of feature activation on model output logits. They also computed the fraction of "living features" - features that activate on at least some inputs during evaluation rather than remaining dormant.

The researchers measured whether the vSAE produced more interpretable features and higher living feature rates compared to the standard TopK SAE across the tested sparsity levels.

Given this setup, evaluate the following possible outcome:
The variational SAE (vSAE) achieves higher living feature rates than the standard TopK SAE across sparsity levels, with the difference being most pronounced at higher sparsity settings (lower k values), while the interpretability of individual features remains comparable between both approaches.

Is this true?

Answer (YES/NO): NO